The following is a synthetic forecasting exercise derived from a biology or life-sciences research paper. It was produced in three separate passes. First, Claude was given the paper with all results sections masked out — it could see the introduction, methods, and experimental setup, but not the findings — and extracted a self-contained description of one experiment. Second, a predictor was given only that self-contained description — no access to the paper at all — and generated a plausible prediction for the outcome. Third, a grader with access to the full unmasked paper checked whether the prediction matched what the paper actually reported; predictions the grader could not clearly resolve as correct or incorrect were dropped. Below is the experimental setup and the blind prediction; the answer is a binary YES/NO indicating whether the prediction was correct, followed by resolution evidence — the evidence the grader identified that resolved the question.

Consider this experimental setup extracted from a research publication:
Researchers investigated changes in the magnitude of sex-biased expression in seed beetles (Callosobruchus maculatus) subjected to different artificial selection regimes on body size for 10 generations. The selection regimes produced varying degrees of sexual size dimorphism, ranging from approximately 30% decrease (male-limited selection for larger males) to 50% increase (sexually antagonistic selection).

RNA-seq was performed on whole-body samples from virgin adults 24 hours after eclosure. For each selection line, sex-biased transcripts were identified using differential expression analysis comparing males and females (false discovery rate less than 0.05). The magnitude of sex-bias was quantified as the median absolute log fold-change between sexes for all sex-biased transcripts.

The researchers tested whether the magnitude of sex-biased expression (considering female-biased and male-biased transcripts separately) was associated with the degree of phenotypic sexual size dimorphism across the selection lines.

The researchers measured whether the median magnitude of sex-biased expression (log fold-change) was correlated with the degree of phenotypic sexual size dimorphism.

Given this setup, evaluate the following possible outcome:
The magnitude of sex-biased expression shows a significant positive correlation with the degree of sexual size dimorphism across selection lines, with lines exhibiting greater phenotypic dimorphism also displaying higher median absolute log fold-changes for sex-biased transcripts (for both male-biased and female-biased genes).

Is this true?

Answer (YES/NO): NO